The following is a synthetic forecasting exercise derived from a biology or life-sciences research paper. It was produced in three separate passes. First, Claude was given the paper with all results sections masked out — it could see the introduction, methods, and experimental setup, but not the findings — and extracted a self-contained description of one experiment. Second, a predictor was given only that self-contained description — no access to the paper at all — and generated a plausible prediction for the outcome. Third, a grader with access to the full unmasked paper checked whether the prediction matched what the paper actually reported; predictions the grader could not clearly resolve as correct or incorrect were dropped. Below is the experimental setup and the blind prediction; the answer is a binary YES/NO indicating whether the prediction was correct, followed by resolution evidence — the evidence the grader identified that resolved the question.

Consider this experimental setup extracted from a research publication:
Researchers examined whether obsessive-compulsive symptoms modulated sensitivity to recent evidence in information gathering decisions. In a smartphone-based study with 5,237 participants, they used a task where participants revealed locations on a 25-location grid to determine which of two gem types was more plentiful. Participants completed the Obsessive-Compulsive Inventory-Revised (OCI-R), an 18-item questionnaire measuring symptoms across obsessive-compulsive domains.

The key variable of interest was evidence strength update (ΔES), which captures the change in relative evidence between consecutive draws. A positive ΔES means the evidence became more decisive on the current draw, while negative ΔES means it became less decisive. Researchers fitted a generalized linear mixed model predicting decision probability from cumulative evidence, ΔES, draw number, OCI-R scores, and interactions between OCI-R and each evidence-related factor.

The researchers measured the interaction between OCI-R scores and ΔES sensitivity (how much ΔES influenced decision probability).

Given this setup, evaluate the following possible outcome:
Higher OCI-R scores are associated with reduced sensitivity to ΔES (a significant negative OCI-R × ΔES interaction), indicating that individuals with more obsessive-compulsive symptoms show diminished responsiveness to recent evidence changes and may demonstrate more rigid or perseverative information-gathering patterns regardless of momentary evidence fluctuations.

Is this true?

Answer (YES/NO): YES